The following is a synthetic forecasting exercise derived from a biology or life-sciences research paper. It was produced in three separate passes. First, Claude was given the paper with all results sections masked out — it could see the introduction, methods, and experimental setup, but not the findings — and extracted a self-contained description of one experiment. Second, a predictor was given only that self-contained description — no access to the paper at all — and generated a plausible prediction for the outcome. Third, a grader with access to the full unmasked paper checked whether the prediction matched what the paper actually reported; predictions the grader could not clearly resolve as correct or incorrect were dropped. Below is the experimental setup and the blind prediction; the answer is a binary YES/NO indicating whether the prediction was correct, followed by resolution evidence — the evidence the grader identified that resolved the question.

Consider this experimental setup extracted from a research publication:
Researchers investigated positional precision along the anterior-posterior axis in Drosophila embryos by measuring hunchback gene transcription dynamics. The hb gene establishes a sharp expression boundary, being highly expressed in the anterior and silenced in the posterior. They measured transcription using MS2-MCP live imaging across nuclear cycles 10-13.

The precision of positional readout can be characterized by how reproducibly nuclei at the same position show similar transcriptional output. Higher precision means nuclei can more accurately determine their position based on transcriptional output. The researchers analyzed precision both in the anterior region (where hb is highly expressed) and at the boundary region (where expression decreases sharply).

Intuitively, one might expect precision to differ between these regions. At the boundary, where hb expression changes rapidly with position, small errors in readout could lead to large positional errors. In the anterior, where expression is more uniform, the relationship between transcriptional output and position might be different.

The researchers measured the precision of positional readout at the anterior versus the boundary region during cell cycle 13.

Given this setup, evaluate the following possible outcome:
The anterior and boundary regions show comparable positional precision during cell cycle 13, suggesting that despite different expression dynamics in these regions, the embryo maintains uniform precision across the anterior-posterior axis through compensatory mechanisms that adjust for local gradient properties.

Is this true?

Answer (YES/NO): NO